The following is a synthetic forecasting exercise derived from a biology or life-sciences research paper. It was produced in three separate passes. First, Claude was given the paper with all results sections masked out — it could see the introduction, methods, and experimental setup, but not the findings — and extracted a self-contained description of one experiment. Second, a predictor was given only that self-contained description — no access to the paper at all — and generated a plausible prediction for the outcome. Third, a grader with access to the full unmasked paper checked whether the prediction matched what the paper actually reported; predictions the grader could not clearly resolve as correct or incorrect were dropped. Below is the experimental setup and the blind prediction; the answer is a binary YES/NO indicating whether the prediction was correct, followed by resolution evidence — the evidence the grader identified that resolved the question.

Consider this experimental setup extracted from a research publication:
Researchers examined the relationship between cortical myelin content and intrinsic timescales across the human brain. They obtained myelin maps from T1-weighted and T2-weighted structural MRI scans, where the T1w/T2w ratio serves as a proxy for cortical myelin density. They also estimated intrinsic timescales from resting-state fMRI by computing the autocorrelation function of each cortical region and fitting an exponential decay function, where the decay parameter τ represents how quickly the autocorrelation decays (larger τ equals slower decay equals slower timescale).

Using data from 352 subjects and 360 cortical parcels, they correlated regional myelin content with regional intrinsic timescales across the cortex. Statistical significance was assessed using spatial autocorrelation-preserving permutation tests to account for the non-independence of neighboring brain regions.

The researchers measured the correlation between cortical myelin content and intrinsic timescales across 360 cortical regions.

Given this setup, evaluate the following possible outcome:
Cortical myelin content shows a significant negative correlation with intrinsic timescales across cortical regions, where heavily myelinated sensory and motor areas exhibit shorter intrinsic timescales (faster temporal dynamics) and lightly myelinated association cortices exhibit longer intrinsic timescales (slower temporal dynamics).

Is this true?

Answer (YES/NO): YES